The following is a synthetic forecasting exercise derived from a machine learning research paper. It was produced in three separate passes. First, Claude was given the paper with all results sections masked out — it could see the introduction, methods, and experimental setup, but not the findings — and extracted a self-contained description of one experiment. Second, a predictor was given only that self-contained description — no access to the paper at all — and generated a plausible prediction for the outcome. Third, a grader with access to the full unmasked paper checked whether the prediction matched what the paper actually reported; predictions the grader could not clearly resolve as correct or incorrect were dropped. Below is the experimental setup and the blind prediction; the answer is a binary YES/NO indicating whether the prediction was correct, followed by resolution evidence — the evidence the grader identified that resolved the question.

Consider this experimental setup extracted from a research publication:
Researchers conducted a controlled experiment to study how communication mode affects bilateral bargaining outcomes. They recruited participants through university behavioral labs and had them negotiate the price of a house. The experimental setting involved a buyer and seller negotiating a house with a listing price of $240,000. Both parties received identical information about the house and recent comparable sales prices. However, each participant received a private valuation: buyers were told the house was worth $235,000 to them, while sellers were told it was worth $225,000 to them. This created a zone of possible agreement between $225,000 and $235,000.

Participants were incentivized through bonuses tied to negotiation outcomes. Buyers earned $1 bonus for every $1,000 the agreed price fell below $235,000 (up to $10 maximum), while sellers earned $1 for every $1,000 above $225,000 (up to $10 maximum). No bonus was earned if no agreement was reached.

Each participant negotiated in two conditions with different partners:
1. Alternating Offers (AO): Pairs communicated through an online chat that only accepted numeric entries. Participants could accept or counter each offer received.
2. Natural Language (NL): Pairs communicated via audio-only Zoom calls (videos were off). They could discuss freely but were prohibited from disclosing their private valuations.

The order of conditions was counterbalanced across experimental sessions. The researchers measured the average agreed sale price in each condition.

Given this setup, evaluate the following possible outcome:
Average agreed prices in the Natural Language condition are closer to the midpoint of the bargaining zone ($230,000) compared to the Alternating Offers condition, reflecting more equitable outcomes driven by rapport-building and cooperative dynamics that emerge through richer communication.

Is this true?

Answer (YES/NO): NO